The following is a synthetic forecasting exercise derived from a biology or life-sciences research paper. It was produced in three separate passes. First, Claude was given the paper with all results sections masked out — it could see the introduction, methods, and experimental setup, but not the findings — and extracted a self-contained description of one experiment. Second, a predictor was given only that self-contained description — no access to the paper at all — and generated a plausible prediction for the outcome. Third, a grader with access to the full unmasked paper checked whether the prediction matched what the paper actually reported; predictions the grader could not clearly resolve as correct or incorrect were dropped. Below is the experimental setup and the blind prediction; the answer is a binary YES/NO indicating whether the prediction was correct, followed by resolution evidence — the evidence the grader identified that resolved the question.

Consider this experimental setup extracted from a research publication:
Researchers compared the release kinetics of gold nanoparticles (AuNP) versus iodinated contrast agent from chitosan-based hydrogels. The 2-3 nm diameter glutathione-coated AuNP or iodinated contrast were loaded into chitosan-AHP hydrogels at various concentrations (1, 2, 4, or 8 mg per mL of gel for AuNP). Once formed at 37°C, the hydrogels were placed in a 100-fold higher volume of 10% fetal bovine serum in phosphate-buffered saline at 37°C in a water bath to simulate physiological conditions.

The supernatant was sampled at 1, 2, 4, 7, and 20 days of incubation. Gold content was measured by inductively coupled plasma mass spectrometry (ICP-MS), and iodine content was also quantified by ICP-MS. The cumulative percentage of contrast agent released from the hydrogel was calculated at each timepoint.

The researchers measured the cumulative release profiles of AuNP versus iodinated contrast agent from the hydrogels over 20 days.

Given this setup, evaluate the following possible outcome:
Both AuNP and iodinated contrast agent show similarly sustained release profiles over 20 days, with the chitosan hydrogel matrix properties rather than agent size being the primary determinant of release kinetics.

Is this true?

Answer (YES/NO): NO